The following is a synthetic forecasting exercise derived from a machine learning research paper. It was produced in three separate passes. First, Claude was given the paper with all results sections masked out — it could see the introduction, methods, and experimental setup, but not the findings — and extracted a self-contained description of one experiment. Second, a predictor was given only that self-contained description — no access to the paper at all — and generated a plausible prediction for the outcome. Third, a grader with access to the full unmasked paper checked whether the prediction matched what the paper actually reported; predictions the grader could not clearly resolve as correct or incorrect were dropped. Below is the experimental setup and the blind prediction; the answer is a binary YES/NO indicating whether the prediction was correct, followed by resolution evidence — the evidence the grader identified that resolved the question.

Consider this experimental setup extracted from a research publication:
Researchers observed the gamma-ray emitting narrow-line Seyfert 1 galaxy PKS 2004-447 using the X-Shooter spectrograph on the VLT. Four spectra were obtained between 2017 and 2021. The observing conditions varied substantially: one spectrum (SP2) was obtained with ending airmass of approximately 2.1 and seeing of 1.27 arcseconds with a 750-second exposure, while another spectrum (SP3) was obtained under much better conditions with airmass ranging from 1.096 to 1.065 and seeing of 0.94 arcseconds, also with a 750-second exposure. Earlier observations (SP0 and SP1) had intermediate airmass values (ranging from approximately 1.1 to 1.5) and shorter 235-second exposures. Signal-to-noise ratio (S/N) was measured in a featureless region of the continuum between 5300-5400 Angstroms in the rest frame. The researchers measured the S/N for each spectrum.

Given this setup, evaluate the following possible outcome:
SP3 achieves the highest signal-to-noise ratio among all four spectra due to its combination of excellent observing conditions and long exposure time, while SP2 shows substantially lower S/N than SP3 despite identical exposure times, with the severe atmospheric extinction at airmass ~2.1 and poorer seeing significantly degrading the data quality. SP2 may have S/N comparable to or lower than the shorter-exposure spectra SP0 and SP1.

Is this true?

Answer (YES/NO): NO